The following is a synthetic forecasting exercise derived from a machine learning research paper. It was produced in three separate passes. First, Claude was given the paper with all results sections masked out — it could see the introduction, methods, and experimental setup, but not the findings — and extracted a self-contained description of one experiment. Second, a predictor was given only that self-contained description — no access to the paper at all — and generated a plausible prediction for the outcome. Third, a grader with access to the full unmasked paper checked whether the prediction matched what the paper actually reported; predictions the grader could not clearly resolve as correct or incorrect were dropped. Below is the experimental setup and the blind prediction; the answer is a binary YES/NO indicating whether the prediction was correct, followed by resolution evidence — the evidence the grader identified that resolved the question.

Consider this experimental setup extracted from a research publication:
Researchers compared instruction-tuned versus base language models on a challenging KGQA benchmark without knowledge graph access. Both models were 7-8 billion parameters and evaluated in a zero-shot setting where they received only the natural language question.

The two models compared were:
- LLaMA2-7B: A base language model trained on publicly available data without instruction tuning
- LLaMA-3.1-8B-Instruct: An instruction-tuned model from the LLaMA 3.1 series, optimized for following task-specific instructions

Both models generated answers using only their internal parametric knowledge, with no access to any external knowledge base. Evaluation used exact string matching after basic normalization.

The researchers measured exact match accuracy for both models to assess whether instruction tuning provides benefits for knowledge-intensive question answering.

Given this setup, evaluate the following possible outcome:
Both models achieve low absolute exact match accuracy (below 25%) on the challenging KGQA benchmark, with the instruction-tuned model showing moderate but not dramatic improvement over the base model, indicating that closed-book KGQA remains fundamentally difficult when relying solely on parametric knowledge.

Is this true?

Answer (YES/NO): YES